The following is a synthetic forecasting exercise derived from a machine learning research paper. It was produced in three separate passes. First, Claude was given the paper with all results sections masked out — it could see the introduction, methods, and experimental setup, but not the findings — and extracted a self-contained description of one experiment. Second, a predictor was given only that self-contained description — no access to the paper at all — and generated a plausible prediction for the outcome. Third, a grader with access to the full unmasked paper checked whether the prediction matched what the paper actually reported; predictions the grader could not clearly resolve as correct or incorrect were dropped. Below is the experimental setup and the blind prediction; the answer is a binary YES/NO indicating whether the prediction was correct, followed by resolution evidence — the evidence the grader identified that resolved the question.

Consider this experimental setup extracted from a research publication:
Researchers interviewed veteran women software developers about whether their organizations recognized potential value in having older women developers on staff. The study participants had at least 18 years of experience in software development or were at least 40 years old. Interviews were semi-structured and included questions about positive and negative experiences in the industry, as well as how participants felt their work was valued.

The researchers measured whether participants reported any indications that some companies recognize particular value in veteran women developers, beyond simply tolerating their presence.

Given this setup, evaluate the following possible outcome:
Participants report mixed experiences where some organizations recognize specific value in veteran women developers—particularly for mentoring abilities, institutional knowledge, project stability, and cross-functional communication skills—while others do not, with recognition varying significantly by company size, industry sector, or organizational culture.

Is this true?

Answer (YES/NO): NO